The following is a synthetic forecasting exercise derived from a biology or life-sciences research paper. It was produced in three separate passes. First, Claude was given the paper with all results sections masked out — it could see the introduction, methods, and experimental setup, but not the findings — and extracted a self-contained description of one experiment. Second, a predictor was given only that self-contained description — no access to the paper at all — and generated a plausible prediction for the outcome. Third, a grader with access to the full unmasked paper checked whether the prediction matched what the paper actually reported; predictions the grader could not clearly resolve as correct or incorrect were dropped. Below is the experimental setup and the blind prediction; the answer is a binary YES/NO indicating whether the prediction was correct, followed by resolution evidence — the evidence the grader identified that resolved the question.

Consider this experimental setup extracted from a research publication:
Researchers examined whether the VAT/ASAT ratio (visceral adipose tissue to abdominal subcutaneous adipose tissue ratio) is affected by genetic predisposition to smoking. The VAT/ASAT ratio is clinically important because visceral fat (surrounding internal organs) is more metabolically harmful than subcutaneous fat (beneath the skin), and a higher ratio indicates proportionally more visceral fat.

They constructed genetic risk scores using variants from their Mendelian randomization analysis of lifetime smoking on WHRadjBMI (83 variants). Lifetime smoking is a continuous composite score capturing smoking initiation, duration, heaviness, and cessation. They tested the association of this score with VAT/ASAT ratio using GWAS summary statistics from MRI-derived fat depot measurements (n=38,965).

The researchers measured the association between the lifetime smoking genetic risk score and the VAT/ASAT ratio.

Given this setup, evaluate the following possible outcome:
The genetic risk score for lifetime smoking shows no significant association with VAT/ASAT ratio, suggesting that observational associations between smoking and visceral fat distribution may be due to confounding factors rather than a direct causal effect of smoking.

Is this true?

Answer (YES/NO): NO